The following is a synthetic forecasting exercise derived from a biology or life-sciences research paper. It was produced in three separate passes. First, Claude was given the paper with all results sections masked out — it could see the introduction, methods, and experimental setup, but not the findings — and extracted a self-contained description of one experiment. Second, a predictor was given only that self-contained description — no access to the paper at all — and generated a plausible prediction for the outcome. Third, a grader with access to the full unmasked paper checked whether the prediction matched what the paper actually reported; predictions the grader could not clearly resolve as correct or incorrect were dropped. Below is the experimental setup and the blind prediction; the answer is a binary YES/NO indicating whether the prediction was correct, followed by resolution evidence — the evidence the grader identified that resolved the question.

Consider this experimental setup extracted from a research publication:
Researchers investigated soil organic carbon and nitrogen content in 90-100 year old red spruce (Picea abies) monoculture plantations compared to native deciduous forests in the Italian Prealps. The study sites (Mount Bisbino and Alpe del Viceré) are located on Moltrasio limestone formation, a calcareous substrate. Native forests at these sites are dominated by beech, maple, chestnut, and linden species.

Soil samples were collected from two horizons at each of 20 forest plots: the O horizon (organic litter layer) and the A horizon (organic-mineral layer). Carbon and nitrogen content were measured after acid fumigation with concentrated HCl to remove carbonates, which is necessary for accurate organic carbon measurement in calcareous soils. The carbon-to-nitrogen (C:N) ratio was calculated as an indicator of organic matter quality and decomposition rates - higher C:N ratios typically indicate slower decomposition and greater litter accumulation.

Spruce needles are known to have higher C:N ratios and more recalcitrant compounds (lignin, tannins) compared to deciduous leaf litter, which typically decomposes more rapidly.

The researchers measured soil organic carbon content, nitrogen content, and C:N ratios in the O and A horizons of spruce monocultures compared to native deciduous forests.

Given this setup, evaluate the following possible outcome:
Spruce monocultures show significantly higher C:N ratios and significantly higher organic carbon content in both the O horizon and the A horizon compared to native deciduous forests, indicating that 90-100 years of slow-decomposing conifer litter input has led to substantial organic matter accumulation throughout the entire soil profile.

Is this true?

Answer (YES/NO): NO